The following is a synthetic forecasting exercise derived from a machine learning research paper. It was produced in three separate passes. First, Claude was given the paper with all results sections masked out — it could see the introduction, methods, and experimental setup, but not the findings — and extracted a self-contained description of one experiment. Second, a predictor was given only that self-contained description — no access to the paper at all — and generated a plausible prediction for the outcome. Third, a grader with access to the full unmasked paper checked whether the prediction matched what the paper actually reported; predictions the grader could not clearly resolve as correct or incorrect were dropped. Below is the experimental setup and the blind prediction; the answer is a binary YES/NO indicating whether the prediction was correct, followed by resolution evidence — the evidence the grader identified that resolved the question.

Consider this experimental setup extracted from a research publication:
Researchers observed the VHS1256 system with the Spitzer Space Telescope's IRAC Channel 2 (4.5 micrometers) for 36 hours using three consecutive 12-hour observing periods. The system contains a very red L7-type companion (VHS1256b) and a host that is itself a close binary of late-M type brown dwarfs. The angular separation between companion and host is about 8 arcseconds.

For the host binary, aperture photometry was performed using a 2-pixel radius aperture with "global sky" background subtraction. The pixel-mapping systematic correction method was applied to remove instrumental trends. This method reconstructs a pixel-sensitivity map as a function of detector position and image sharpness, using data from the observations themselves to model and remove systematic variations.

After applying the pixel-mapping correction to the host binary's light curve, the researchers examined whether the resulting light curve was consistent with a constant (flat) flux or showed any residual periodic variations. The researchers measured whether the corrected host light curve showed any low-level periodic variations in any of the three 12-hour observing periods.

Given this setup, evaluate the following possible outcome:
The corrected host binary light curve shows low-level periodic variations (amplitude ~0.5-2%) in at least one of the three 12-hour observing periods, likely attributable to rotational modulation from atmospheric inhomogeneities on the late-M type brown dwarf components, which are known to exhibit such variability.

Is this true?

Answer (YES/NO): NO